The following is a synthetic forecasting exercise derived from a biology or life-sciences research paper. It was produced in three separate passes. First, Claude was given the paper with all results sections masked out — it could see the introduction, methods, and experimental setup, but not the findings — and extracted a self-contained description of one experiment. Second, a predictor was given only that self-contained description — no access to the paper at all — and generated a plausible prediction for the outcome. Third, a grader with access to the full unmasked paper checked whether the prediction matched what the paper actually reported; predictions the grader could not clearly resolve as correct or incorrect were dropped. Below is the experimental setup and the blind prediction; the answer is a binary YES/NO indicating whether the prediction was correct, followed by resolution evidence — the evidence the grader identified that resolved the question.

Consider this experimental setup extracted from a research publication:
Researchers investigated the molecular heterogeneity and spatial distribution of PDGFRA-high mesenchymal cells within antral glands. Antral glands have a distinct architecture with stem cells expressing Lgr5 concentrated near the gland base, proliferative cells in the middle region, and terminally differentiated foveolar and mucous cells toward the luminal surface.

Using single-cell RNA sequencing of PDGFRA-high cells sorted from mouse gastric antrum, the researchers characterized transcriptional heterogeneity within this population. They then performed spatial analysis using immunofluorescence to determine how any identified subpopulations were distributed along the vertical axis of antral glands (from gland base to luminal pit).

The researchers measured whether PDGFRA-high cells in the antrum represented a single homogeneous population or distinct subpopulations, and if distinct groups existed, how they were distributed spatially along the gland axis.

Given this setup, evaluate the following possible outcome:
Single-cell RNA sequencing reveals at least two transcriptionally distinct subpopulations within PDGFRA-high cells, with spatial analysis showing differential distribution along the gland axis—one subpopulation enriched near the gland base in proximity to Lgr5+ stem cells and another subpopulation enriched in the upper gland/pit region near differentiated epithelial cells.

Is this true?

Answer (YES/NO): NO